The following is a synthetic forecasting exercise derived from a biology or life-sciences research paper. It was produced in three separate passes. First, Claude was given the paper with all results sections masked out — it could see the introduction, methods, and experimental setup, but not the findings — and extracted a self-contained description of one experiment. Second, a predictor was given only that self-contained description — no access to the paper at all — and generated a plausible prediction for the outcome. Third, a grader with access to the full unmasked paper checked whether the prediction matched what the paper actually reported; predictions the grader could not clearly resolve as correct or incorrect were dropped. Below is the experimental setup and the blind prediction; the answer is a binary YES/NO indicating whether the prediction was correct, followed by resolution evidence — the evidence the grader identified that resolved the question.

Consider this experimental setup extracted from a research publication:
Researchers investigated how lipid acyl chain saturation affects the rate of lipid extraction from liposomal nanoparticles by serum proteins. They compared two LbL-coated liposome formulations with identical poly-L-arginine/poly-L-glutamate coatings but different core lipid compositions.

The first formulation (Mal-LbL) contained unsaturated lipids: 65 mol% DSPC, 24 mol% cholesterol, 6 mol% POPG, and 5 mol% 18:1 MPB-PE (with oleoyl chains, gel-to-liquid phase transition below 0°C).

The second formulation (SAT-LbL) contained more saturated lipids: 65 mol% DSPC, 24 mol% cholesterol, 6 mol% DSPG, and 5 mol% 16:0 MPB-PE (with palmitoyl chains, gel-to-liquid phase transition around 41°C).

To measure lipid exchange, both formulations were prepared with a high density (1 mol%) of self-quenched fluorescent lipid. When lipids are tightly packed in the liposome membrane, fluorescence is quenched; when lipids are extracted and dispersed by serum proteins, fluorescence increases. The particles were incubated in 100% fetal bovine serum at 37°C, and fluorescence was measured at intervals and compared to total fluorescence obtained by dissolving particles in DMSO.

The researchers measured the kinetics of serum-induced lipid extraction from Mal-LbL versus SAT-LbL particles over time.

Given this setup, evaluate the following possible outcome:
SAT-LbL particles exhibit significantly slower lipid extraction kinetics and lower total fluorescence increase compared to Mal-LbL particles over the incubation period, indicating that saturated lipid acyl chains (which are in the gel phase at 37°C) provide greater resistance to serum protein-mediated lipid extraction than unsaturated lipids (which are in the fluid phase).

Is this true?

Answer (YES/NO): YES